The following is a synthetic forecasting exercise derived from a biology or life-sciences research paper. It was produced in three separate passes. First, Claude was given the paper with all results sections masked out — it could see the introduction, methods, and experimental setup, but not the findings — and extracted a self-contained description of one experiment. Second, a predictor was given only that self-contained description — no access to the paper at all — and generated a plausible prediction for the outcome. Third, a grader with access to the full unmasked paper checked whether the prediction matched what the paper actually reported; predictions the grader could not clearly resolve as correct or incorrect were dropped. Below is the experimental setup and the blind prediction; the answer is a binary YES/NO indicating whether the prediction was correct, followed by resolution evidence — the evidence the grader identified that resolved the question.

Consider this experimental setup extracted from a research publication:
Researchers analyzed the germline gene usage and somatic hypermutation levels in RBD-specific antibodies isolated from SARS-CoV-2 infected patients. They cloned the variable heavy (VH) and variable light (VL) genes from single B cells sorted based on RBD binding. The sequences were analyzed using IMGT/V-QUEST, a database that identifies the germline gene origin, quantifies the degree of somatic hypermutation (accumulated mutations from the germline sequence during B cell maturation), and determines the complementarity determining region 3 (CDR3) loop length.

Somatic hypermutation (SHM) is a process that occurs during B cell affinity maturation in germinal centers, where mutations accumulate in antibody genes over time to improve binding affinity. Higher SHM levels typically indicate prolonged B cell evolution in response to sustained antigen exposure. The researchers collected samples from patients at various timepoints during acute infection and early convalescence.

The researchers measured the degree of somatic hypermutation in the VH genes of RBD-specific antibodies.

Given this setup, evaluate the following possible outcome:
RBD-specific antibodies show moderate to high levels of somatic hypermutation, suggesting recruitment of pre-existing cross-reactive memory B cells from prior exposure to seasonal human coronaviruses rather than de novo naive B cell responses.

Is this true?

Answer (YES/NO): NO